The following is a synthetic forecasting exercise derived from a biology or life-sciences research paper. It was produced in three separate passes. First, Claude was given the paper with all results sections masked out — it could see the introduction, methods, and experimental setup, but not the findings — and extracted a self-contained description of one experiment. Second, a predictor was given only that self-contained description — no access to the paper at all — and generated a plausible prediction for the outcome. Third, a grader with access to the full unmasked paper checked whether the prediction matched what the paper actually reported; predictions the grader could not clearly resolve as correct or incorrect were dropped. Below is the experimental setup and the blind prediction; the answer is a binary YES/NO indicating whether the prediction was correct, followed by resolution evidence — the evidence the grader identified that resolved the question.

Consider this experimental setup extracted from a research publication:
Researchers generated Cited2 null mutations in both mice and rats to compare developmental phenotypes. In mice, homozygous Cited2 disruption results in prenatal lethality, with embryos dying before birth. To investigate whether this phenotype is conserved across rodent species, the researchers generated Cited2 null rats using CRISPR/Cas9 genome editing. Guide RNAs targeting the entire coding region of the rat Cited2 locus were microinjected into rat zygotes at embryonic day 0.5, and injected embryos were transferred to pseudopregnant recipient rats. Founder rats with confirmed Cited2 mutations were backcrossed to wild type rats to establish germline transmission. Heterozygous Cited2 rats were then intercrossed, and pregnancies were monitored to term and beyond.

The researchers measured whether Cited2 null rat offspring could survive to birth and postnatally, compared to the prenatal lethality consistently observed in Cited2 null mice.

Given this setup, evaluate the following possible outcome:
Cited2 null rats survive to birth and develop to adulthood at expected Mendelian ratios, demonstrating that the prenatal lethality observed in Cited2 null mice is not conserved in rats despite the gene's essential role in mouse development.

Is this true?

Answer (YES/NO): NO